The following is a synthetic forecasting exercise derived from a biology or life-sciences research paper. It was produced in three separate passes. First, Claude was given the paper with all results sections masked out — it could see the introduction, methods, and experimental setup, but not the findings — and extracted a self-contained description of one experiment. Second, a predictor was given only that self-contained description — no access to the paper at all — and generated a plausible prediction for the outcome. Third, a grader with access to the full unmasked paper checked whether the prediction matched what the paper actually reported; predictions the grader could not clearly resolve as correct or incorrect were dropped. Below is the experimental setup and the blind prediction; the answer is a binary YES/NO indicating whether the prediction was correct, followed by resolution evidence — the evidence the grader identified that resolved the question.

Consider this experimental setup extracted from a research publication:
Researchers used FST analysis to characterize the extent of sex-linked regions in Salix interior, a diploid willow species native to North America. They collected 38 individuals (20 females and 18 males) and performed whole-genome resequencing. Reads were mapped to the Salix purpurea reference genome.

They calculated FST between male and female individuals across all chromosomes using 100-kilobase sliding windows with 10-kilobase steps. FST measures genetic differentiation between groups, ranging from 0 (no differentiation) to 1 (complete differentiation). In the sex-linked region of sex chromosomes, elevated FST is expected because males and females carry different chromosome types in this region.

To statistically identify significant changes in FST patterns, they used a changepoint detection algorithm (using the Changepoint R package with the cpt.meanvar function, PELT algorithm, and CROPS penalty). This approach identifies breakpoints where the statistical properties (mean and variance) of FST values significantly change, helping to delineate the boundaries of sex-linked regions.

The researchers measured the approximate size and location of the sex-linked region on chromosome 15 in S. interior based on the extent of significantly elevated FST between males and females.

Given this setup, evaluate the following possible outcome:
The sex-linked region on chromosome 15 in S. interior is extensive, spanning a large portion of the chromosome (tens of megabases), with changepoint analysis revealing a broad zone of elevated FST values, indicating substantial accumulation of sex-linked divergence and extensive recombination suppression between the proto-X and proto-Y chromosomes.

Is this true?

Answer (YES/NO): NO